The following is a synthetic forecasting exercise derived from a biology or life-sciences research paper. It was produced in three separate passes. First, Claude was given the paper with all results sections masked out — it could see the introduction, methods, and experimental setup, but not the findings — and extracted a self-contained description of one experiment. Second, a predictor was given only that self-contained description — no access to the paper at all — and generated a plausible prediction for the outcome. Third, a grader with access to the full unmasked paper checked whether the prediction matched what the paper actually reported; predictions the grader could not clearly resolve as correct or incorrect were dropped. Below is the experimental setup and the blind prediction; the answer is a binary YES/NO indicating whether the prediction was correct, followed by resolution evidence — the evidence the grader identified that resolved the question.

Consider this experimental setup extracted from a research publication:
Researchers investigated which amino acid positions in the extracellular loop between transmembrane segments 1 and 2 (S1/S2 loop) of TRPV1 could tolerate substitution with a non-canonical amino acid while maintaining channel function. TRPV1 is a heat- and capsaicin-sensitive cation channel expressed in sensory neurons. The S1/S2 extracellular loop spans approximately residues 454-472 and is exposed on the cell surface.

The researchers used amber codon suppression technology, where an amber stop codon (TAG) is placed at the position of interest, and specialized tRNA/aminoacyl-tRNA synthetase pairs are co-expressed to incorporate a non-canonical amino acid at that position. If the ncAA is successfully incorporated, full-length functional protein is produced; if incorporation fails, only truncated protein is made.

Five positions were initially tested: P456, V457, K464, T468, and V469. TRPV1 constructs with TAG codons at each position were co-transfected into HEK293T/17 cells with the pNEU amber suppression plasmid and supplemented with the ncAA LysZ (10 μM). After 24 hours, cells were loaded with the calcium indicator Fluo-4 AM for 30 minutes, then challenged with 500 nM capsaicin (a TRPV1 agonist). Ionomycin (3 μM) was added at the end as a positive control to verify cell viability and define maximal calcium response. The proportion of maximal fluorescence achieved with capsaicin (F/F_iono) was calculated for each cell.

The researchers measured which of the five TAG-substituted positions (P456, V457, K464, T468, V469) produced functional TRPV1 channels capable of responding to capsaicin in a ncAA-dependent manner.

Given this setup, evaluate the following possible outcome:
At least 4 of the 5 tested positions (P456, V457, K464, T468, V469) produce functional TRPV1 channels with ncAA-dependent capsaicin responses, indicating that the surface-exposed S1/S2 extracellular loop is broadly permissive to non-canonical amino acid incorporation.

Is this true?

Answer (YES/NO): NO